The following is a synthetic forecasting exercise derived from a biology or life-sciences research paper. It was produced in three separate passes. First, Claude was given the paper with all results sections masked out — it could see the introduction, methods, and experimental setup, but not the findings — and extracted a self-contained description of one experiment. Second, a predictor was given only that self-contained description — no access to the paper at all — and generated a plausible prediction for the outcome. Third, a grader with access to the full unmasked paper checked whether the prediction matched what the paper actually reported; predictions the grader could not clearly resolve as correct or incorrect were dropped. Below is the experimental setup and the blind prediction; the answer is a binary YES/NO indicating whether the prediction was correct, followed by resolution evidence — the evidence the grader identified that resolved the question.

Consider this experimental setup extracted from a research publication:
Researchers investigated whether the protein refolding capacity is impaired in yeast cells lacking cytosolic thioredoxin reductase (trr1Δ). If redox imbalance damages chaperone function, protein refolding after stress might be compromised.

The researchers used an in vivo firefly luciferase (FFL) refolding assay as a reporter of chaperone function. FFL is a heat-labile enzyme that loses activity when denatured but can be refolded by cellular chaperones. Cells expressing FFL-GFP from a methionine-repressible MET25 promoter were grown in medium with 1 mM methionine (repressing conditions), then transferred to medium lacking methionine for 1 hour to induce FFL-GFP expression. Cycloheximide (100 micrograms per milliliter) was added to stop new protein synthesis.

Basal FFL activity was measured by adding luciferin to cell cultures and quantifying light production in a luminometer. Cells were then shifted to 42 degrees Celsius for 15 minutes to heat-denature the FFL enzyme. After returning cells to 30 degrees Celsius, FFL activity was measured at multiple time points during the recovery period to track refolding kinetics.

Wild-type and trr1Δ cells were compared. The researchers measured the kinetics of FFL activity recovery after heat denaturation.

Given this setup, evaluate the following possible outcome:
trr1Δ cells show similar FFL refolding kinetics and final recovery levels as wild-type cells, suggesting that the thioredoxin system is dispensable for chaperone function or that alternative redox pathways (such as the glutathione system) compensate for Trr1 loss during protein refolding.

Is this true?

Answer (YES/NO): NO